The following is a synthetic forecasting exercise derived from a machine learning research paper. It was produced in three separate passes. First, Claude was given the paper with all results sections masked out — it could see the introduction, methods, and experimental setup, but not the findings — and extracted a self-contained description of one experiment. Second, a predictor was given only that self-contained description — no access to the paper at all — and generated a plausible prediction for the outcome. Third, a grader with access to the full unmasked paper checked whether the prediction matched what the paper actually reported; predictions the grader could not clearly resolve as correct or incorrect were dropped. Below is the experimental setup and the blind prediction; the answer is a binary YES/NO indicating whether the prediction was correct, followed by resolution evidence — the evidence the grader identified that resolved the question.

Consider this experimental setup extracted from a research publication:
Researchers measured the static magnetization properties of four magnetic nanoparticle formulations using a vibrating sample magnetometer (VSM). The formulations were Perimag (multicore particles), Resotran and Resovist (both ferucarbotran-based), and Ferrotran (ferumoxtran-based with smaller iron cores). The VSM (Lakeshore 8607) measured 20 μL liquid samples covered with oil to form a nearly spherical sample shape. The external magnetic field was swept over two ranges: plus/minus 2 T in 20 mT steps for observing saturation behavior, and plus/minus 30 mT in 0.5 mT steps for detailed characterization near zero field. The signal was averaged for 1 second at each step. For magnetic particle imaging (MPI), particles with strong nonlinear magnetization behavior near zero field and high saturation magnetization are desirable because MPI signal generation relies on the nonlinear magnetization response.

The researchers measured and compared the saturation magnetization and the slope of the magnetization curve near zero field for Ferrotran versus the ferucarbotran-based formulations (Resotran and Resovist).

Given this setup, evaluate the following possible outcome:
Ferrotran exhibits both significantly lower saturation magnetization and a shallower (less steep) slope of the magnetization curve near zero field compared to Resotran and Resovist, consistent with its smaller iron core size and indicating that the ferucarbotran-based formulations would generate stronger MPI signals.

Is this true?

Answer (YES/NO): NO